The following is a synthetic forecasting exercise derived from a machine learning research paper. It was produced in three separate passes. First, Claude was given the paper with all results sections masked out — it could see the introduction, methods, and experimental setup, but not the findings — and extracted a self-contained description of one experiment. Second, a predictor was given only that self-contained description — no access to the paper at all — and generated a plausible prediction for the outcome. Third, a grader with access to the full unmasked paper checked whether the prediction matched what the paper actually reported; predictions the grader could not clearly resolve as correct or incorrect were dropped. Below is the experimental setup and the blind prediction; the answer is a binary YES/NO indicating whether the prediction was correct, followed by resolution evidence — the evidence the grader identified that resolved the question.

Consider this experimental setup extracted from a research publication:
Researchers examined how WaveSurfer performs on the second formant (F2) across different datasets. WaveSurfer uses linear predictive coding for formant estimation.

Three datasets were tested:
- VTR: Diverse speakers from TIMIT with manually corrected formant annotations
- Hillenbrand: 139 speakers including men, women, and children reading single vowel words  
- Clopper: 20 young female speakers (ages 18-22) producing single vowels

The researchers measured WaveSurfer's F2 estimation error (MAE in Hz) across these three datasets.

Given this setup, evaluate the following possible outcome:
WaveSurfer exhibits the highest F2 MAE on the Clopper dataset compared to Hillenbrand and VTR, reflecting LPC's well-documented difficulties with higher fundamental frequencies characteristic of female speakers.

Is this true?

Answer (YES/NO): NO